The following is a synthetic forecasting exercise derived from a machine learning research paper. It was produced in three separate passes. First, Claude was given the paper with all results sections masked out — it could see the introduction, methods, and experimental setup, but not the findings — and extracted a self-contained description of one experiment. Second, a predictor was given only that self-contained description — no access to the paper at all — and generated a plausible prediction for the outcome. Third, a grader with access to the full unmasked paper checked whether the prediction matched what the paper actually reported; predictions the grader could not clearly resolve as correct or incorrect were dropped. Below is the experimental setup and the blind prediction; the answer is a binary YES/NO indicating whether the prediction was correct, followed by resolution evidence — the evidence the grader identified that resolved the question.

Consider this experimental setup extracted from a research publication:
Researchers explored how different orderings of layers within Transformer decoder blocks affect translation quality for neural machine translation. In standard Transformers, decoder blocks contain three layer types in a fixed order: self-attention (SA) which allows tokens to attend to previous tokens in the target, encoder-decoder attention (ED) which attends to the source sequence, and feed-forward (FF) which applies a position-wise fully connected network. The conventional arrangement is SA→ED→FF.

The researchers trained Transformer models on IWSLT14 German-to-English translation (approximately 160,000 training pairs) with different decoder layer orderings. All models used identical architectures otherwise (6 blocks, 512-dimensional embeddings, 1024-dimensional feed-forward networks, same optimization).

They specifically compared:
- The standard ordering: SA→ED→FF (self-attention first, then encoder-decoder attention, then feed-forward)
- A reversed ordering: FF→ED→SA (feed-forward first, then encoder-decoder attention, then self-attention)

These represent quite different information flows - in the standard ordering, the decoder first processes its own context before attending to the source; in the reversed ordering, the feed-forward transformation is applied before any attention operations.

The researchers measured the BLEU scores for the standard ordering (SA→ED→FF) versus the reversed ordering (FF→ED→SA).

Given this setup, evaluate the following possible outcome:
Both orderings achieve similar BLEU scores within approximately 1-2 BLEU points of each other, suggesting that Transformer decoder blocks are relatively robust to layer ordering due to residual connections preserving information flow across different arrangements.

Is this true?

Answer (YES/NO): YES